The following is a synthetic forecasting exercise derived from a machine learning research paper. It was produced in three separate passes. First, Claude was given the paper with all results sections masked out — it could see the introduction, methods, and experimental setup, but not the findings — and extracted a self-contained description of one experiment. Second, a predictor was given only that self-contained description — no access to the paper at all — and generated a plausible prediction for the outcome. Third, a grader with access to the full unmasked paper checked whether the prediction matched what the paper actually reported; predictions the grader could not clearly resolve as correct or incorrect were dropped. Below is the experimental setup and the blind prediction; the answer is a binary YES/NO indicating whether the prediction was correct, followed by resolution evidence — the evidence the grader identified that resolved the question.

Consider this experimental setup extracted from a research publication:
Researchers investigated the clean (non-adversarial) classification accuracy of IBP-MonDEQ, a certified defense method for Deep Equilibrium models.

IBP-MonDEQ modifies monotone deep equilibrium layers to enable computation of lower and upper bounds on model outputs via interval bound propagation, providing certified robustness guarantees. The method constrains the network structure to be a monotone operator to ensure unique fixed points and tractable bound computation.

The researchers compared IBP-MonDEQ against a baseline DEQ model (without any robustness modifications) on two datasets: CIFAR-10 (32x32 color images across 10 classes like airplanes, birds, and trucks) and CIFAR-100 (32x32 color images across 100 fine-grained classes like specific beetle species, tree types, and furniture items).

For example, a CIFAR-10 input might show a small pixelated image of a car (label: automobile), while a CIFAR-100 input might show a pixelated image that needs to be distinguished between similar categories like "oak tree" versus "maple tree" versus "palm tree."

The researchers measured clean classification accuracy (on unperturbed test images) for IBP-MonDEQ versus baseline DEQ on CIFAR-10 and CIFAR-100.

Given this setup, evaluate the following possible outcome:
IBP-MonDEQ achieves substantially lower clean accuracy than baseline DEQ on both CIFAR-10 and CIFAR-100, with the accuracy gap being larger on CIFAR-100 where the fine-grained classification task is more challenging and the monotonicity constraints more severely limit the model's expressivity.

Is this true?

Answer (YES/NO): YES